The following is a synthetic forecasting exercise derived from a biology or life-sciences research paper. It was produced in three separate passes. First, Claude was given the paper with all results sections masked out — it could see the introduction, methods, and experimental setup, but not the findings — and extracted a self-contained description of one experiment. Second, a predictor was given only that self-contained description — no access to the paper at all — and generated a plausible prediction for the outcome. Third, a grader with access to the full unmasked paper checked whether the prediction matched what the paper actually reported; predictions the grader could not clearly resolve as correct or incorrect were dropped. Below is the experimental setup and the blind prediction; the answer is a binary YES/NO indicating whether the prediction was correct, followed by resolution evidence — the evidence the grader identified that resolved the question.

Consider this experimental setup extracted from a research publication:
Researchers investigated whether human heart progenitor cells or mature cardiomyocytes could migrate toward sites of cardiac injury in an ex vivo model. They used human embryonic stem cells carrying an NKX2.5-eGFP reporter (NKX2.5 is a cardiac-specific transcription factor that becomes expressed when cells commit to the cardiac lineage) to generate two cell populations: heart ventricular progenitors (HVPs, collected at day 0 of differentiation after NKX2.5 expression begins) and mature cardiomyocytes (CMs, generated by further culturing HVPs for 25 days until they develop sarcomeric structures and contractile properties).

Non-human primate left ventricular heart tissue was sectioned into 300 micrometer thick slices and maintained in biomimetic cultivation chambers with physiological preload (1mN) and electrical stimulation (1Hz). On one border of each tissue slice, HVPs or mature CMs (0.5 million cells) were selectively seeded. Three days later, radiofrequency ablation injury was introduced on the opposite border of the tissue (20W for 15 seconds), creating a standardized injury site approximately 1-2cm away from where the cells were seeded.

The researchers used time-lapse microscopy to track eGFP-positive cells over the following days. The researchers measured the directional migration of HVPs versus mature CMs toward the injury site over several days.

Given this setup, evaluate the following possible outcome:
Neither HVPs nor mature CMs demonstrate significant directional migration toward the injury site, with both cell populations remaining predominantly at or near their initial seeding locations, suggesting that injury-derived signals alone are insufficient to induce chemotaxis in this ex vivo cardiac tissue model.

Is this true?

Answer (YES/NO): NO